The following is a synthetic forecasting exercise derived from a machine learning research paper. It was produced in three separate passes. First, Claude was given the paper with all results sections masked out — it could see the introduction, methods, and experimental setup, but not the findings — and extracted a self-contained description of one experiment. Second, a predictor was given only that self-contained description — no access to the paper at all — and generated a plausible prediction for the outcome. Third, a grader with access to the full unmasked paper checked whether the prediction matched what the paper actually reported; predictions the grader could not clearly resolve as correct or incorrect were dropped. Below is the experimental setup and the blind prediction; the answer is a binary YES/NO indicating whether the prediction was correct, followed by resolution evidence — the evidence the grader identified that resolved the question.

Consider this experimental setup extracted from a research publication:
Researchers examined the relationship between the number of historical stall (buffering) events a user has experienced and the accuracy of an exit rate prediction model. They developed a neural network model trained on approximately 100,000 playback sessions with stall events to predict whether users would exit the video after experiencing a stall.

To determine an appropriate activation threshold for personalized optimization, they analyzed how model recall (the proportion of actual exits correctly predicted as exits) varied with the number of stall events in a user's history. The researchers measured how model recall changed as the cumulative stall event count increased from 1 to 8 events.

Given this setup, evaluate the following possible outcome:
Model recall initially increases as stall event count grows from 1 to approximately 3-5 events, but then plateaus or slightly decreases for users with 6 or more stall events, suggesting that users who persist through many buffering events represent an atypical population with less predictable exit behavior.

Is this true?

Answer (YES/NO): NO